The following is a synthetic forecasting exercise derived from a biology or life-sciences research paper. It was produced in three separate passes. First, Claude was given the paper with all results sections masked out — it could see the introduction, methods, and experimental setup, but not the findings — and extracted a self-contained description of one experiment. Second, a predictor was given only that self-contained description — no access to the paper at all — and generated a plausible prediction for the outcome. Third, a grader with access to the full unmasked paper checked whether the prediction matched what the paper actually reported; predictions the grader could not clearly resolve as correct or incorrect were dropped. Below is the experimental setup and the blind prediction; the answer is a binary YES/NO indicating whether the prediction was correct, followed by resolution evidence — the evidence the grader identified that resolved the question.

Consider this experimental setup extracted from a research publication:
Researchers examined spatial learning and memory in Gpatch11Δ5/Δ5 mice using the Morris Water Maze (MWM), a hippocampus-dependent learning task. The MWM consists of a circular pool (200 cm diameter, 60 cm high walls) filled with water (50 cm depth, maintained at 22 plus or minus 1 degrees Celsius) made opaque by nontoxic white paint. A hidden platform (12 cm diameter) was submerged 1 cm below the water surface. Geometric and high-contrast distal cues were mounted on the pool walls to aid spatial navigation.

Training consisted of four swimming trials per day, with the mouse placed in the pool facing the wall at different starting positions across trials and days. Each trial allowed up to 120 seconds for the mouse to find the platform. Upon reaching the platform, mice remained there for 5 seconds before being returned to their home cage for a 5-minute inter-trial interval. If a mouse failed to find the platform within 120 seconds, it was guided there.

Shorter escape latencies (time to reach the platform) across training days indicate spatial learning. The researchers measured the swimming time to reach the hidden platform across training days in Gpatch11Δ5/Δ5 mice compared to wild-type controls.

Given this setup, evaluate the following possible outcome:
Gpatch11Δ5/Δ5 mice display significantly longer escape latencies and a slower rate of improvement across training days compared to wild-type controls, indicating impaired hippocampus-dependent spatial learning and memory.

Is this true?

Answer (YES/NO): NO